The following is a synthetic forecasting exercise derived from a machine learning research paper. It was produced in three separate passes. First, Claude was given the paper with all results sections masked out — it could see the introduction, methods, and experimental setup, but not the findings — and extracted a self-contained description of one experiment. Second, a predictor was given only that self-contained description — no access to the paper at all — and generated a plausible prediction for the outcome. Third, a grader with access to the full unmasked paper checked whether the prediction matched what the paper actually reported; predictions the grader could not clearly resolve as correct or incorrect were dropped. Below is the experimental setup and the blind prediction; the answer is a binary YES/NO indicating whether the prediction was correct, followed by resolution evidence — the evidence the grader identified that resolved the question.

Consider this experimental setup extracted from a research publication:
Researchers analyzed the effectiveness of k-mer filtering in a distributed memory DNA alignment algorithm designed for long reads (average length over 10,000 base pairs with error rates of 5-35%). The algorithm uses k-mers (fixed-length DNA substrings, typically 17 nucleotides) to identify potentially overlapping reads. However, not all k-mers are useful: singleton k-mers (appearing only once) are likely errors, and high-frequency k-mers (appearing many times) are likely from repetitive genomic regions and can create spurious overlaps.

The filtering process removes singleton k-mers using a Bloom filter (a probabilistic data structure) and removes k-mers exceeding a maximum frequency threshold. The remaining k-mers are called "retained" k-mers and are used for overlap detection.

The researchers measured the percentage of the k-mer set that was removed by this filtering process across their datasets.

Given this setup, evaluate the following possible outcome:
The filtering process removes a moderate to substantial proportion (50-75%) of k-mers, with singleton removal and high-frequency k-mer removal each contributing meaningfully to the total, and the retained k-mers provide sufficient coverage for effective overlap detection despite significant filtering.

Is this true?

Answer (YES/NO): NO